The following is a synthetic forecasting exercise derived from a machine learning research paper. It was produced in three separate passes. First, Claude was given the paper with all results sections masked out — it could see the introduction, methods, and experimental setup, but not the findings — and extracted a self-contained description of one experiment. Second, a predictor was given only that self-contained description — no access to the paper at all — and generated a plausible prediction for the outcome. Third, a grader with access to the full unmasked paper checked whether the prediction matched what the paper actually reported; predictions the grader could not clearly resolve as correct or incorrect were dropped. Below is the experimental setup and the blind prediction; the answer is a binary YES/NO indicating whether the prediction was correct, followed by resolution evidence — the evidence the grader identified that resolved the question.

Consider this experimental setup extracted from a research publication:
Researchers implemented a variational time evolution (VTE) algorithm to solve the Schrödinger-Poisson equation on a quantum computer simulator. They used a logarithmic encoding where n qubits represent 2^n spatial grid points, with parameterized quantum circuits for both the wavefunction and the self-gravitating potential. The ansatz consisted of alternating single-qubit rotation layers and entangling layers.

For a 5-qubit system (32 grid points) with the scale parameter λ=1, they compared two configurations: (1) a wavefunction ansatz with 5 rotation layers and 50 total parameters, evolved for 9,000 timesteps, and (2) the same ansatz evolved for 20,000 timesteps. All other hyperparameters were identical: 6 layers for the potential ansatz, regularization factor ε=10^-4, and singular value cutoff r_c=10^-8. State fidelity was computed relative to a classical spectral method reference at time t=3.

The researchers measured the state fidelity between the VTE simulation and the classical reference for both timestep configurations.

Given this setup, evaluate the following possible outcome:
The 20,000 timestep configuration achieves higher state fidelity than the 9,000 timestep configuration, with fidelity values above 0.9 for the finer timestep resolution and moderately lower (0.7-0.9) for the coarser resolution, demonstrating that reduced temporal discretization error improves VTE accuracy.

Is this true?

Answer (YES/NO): NO